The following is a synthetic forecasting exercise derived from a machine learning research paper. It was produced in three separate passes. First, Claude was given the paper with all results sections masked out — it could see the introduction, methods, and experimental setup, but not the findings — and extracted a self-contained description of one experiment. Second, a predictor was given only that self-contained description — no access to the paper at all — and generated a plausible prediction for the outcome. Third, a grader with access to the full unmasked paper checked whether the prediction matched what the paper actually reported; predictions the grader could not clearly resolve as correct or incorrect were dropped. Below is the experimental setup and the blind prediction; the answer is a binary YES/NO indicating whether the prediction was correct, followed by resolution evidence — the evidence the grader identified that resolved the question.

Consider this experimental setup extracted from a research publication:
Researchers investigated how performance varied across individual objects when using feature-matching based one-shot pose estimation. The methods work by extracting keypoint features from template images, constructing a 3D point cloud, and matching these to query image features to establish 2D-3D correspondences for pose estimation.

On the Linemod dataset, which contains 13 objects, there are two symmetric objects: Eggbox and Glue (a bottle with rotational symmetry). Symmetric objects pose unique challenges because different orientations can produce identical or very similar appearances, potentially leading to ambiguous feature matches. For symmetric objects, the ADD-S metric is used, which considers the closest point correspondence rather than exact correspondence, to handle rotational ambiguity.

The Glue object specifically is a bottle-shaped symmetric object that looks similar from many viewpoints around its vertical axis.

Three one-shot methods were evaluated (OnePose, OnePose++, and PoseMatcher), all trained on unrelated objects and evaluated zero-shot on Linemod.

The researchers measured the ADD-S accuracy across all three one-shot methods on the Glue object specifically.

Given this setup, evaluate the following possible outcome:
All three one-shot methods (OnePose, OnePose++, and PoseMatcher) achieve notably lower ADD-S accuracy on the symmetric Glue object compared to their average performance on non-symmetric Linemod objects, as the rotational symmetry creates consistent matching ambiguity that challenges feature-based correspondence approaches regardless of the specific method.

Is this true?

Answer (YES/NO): NO